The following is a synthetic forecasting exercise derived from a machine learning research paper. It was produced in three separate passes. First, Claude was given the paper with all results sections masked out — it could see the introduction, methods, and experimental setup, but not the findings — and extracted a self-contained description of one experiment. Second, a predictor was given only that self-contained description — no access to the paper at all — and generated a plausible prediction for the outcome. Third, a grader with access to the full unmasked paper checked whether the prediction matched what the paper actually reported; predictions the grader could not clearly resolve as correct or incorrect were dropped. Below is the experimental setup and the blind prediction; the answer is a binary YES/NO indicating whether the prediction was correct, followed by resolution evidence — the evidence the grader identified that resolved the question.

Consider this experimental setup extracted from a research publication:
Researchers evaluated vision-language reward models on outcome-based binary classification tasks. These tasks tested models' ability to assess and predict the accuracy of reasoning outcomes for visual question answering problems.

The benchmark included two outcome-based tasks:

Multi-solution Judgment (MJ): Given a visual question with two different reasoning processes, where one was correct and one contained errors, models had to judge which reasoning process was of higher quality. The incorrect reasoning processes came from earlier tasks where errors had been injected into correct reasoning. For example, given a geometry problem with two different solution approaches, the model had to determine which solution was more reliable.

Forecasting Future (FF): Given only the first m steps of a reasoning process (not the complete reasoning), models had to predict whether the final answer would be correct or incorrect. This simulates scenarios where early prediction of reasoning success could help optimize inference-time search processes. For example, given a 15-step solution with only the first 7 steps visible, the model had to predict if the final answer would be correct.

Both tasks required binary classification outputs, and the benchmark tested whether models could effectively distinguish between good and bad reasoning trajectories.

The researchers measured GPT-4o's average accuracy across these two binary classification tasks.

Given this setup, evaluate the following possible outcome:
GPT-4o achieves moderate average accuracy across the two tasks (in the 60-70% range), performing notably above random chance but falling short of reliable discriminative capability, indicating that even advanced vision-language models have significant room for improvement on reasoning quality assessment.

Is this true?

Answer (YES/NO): YES